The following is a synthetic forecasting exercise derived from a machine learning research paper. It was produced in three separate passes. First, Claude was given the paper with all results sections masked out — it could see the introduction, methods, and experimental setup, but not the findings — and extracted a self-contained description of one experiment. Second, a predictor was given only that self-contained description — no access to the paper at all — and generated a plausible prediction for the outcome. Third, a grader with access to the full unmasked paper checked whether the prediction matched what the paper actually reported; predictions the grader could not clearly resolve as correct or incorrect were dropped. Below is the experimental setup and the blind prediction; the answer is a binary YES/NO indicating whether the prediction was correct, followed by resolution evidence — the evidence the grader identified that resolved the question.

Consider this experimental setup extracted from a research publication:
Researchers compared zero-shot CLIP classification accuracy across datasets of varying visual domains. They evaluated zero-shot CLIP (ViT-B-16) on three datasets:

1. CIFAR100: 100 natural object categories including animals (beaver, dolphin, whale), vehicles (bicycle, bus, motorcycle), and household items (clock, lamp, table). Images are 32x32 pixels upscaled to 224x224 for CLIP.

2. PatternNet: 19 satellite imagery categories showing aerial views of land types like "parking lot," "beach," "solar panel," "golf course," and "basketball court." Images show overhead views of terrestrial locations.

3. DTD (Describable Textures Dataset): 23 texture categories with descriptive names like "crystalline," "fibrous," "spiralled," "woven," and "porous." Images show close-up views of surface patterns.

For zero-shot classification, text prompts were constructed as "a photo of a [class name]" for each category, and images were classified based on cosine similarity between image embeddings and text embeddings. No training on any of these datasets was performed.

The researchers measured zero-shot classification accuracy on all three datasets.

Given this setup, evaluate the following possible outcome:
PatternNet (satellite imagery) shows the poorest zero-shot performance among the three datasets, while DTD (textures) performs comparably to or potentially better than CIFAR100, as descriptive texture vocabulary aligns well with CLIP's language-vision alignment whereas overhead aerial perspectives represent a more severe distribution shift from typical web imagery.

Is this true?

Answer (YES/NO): NO